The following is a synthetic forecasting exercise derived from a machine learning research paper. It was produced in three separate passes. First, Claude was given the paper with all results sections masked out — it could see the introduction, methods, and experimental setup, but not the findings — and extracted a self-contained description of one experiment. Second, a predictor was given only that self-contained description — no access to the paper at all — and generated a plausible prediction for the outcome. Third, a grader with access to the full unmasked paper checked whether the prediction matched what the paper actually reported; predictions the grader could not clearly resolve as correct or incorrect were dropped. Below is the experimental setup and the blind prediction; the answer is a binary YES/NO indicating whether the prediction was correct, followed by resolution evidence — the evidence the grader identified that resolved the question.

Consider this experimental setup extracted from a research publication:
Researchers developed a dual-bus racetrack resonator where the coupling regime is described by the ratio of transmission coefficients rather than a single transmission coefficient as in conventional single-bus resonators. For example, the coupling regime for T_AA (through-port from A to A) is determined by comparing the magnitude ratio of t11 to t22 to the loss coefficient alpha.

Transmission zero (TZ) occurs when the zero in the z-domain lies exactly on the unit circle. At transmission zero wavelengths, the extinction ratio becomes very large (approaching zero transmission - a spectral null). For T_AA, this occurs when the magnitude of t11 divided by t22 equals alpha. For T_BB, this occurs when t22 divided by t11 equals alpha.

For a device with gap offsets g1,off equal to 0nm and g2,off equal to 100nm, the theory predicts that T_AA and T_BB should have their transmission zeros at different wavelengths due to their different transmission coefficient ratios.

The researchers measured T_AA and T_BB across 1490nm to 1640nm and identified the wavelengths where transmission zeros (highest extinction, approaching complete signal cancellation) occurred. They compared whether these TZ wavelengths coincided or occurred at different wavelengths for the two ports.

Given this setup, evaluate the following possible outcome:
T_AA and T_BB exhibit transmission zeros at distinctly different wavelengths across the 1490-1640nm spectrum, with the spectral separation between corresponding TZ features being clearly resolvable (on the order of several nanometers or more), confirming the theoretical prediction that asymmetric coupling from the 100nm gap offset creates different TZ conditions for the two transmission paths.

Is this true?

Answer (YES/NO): YES